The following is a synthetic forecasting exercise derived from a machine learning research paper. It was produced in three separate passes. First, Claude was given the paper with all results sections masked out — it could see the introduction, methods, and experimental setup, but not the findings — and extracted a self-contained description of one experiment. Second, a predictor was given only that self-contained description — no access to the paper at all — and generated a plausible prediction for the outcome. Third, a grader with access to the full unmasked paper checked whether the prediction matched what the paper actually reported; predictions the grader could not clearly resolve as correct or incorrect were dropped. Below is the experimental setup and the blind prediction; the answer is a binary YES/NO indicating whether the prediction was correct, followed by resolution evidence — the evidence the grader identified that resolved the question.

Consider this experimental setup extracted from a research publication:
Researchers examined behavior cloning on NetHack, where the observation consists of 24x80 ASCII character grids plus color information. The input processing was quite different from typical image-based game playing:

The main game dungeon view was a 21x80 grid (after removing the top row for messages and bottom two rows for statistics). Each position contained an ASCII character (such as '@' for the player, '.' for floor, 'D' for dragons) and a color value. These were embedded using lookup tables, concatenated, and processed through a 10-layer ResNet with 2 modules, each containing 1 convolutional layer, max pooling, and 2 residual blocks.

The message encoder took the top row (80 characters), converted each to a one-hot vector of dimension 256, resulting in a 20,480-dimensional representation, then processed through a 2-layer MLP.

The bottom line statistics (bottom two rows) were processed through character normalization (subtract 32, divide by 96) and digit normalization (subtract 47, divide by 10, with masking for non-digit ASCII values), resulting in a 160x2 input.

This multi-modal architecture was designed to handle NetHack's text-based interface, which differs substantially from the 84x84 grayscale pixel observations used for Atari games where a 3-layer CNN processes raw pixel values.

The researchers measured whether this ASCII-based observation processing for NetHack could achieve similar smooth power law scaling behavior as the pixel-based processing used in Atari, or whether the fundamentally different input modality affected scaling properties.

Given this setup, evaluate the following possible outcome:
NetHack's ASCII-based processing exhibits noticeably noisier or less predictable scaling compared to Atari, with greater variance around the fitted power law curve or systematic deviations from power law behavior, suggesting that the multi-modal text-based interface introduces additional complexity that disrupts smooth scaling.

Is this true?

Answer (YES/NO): NO